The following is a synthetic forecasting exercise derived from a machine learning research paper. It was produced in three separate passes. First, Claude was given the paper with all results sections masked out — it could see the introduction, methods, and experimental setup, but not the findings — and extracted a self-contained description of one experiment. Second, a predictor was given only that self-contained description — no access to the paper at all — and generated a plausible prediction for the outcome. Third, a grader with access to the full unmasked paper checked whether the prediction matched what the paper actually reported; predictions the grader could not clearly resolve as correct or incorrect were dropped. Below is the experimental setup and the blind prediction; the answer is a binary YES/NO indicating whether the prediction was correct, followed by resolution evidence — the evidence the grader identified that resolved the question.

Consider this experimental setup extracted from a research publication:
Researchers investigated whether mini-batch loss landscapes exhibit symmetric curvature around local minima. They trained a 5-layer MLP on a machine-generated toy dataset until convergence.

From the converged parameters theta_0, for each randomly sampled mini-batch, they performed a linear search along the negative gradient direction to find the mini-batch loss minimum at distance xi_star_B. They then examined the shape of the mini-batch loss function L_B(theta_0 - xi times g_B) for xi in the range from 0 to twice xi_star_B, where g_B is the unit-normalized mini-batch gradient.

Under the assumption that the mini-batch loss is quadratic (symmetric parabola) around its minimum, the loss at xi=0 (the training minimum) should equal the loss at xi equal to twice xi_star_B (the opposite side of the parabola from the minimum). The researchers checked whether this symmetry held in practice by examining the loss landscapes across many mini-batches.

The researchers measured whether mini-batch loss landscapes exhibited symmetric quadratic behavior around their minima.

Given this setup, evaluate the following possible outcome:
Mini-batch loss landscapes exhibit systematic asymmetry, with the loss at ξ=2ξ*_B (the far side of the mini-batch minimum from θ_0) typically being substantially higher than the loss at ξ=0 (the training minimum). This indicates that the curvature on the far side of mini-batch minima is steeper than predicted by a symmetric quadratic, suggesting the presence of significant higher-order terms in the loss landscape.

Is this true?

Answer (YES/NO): NO